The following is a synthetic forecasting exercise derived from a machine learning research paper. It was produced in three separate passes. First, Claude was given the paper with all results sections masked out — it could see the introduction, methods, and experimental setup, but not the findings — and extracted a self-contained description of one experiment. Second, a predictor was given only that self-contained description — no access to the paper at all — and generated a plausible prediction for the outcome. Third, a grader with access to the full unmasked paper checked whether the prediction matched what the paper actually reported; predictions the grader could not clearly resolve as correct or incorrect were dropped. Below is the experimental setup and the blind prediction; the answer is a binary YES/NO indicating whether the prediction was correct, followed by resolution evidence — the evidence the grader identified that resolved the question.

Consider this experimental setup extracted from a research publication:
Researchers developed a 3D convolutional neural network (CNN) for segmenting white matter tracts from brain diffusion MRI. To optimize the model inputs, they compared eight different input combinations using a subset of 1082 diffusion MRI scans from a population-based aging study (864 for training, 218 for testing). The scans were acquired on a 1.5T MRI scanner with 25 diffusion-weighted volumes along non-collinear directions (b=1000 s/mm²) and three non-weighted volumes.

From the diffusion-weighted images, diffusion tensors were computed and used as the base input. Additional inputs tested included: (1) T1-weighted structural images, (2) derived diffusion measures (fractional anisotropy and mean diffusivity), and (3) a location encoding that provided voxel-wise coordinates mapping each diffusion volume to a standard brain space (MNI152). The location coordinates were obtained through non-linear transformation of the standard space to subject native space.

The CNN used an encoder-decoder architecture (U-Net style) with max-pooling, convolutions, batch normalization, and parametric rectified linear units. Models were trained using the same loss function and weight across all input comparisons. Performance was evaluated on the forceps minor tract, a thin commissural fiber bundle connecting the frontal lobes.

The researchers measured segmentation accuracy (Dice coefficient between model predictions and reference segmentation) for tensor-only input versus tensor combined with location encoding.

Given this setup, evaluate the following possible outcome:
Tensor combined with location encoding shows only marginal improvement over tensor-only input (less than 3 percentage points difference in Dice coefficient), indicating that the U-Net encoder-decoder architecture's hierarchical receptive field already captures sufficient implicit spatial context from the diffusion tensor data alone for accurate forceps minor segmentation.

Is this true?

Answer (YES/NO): YES